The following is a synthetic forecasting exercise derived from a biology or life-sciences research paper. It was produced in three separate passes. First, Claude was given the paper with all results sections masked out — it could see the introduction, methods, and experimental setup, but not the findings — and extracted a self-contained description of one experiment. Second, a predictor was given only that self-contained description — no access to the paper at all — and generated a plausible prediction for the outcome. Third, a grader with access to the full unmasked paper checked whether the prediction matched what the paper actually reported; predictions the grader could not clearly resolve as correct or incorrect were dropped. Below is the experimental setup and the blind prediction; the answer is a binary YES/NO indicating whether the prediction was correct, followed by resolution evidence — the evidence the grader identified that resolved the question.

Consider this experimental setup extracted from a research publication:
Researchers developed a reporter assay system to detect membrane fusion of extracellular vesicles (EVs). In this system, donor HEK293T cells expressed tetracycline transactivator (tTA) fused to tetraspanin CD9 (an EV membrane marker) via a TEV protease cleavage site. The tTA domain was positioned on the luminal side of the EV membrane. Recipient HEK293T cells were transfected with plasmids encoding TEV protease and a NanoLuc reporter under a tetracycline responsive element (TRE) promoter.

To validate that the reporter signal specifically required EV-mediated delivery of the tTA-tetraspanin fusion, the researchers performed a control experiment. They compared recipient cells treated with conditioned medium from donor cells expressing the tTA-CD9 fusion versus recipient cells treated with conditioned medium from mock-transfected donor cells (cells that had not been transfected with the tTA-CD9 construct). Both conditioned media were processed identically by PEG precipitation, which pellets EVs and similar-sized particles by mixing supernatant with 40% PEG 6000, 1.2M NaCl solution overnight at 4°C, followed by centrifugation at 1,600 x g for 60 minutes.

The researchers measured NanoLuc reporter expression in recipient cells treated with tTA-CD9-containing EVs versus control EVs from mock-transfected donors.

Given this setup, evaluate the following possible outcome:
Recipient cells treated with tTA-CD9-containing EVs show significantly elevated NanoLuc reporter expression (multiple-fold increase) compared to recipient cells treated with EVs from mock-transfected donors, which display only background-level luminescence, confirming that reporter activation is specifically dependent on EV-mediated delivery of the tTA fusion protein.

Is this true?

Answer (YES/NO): NO